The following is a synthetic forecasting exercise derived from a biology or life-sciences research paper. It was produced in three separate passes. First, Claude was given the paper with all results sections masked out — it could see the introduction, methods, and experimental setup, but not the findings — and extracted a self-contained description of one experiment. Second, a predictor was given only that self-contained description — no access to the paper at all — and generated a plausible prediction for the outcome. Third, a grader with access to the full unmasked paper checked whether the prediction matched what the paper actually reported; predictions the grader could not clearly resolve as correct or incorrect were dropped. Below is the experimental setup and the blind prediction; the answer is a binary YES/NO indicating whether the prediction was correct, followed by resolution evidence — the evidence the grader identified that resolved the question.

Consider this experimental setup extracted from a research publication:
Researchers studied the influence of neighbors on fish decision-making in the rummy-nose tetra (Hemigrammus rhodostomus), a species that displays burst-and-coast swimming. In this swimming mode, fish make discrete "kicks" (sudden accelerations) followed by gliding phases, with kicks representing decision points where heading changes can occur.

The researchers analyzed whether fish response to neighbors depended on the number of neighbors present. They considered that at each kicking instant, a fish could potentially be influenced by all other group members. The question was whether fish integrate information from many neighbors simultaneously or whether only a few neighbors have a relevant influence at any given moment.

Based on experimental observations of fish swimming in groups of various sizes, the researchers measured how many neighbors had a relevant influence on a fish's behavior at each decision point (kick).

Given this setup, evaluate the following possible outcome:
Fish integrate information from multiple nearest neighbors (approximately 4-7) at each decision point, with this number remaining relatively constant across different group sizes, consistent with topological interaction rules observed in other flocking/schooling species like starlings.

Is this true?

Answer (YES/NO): NO